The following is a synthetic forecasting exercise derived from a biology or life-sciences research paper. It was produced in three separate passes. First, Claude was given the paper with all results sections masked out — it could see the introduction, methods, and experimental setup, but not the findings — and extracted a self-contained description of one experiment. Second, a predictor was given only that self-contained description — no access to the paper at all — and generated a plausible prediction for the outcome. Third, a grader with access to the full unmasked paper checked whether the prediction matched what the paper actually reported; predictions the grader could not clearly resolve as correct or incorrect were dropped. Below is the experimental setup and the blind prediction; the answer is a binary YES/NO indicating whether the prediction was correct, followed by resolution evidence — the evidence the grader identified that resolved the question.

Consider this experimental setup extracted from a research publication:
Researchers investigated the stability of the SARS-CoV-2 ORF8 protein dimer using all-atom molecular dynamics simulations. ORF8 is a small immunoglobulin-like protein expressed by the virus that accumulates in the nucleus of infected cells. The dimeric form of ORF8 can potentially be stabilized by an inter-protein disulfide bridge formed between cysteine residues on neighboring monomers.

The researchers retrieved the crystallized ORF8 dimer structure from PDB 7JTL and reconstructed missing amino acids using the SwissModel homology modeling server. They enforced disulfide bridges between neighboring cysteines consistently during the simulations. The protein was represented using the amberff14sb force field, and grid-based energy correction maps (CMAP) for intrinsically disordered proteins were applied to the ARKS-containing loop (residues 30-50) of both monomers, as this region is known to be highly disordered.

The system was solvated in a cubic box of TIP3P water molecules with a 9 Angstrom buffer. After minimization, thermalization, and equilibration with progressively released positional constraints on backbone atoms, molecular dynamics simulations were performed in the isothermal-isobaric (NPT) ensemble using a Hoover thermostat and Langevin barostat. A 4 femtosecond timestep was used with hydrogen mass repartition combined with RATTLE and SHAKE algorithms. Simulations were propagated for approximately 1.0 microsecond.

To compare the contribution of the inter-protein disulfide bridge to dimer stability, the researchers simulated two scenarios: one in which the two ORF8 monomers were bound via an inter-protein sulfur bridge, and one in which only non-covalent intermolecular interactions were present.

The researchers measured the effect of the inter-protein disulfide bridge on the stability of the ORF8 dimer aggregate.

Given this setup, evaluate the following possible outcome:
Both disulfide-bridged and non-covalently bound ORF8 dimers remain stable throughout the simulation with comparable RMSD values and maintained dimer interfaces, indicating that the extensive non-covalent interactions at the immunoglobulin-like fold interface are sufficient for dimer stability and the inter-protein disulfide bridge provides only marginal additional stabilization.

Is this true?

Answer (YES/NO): YES